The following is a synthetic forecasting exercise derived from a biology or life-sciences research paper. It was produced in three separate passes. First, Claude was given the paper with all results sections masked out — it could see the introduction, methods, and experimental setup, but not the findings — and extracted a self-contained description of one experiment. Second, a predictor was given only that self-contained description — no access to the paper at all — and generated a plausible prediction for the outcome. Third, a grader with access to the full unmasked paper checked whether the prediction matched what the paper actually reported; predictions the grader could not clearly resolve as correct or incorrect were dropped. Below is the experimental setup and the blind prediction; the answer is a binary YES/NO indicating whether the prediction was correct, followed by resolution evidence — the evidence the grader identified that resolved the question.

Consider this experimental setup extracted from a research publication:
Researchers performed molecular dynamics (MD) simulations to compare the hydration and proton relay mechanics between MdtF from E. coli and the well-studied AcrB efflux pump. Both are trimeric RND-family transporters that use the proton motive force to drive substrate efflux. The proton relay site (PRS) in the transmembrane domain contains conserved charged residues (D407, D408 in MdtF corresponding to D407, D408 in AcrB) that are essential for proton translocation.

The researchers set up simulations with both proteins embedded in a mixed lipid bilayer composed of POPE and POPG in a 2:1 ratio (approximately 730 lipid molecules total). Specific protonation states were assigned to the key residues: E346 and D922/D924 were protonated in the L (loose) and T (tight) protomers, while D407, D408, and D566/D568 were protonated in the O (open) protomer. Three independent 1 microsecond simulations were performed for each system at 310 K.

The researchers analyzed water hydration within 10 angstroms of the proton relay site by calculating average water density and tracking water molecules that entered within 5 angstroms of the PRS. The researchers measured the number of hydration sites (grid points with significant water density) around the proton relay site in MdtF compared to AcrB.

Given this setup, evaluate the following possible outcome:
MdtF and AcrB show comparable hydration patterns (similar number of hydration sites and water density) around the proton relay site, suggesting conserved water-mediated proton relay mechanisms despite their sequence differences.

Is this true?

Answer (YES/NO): NO